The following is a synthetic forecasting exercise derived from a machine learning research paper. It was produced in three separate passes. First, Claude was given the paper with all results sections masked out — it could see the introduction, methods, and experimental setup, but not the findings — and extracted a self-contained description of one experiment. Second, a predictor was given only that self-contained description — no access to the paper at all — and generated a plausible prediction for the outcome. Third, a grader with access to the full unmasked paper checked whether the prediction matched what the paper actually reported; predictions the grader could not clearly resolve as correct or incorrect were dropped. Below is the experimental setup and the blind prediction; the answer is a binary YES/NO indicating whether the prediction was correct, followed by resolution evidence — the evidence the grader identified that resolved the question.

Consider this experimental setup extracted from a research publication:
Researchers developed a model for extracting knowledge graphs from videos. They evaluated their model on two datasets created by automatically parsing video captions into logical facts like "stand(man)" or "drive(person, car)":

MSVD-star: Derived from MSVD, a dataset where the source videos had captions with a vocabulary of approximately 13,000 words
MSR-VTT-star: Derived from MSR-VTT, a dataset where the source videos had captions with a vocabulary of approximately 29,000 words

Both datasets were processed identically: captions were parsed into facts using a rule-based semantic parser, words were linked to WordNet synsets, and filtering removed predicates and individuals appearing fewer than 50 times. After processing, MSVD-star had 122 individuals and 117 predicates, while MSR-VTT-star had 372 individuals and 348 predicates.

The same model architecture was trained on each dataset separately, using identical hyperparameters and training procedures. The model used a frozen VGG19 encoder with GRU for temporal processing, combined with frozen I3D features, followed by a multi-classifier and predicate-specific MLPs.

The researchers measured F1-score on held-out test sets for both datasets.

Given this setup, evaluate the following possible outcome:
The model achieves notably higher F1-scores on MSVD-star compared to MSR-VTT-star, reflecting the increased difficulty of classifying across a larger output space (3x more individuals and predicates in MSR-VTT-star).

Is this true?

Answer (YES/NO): YES